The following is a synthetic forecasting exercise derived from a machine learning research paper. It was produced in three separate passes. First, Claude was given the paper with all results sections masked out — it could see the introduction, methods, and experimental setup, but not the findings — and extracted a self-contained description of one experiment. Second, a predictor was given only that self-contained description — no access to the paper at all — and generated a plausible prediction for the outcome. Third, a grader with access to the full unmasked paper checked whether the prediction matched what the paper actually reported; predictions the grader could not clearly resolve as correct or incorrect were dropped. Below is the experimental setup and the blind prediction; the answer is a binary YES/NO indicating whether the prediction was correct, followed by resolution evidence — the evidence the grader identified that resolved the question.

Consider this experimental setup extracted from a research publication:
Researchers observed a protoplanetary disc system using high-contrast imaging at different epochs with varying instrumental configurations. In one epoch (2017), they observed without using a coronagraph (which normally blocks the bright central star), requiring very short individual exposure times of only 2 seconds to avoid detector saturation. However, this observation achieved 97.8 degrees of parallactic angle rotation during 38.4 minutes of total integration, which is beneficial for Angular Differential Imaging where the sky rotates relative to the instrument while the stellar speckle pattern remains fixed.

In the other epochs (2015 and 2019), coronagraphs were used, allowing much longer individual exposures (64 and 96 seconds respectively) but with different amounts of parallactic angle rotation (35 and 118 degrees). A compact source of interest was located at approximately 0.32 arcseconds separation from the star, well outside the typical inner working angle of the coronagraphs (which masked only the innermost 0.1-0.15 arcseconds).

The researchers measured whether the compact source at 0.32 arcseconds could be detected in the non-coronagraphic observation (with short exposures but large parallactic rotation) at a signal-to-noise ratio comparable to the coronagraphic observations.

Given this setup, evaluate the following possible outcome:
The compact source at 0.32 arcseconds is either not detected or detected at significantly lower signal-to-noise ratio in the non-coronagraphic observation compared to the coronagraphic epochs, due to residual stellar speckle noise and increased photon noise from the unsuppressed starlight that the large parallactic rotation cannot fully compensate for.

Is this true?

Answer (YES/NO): NO